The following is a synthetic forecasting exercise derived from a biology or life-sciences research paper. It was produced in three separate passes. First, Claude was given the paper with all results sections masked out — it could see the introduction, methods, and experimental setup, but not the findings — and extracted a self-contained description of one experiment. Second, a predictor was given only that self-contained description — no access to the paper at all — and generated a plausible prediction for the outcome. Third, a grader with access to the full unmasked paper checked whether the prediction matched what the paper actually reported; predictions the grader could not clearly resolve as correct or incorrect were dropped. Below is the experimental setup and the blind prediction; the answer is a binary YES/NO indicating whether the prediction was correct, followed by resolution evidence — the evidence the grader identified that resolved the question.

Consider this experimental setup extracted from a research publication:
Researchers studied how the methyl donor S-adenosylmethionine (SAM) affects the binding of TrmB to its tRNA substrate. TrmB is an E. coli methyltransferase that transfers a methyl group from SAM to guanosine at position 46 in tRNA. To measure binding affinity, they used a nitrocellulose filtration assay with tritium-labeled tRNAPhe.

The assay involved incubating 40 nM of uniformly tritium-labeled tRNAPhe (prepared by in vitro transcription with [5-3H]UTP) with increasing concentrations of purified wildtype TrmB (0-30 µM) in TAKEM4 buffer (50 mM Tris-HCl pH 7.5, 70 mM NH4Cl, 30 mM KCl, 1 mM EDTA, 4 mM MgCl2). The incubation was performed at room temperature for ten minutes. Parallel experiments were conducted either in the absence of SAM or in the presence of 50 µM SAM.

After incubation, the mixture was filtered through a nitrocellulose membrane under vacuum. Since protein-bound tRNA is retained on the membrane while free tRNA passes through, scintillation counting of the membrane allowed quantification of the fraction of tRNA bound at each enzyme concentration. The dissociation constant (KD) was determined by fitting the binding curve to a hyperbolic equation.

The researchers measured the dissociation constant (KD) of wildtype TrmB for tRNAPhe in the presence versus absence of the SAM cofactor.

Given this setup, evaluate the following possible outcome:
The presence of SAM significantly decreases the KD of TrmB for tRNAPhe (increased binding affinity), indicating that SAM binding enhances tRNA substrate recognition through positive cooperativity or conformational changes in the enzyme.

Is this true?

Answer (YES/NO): YES